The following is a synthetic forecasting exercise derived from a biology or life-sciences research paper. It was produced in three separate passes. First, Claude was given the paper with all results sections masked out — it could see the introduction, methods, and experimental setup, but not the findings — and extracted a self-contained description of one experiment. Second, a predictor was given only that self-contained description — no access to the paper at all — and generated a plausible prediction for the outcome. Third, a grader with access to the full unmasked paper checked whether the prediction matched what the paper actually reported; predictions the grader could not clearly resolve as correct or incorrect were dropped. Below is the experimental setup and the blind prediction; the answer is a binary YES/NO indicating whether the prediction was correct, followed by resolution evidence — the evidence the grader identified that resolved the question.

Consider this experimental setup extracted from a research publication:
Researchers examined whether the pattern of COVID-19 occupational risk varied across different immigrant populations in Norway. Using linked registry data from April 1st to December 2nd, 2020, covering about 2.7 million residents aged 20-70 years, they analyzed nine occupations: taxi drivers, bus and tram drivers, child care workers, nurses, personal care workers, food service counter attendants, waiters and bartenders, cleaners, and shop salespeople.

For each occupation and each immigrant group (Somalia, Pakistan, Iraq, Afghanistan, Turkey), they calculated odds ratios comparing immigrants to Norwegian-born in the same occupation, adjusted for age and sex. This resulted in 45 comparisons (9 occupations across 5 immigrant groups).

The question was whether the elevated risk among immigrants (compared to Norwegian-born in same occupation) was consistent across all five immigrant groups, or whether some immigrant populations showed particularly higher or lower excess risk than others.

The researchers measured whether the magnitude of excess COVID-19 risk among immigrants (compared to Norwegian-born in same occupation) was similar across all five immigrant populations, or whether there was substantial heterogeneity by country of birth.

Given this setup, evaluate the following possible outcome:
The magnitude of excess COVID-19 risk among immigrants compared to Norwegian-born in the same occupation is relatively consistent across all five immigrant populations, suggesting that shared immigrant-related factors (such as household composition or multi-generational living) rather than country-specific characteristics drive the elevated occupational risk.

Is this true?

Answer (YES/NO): NO